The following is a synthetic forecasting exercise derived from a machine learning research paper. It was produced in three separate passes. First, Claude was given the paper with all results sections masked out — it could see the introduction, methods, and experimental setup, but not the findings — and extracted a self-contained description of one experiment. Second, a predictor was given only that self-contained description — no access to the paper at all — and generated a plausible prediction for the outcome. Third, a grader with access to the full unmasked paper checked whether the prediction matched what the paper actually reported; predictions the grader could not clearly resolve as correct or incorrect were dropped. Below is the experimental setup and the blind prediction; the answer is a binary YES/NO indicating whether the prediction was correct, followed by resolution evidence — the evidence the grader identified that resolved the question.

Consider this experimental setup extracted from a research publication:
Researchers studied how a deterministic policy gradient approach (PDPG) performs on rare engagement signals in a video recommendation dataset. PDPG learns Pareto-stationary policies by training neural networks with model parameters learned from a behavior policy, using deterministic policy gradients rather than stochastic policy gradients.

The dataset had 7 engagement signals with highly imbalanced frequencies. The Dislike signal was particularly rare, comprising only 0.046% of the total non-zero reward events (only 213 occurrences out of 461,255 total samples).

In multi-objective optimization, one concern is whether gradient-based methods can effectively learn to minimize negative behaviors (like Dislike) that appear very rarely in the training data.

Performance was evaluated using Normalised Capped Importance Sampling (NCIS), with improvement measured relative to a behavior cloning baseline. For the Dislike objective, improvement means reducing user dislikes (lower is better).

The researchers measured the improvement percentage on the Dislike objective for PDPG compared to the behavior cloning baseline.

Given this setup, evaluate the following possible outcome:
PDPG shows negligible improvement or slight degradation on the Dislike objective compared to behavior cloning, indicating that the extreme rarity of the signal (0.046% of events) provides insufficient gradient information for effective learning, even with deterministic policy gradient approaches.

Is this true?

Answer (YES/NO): NO